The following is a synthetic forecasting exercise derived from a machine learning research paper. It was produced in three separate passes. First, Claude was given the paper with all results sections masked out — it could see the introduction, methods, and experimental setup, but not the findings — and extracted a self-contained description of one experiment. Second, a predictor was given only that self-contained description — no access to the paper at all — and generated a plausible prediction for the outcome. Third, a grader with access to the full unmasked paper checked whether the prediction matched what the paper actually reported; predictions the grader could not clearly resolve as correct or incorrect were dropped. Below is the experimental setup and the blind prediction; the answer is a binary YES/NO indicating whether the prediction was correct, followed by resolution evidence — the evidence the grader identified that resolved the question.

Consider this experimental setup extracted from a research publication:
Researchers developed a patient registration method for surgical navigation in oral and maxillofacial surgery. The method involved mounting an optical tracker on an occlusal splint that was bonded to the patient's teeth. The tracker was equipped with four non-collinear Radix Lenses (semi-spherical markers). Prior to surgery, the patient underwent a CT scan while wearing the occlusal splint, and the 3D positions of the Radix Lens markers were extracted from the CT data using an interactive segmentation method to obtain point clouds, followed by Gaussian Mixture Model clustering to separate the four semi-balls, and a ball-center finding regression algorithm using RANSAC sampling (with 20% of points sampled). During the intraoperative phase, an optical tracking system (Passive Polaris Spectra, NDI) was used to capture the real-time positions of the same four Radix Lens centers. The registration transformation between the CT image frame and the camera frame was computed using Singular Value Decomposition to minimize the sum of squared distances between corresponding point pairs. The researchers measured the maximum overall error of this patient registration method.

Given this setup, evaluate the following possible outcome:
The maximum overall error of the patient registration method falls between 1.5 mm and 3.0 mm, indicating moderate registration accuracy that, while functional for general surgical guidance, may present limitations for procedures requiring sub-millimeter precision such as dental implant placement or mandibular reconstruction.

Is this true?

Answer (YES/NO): NO